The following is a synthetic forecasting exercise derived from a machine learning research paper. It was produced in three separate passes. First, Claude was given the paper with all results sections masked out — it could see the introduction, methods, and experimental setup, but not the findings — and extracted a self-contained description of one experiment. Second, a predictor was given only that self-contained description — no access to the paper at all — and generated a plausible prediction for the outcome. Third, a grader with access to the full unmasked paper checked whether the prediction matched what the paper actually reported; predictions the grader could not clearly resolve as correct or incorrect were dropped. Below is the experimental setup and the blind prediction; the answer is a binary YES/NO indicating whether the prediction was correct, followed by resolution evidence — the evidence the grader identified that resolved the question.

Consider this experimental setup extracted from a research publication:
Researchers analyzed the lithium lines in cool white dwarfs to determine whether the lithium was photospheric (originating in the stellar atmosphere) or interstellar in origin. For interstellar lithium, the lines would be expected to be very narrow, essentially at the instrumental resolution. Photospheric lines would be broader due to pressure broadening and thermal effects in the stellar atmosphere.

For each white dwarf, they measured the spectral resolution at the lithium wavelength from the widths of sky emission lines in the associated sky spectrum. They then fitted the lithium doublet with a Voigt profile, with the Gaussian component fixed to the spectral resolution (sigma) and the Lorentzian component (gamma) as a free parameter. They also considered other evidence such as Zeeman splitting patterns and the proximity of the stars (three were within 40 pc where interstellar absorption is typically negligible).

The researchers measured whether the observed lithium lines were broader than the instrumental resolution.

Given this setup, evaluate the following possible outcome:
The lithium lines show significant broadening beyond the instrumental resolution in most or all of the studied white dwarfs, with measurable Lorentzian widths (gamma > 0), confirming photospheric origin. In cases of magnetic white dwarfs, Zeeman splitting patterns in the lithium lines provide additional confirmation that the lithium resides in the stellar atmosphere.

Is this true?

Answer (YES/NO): YES